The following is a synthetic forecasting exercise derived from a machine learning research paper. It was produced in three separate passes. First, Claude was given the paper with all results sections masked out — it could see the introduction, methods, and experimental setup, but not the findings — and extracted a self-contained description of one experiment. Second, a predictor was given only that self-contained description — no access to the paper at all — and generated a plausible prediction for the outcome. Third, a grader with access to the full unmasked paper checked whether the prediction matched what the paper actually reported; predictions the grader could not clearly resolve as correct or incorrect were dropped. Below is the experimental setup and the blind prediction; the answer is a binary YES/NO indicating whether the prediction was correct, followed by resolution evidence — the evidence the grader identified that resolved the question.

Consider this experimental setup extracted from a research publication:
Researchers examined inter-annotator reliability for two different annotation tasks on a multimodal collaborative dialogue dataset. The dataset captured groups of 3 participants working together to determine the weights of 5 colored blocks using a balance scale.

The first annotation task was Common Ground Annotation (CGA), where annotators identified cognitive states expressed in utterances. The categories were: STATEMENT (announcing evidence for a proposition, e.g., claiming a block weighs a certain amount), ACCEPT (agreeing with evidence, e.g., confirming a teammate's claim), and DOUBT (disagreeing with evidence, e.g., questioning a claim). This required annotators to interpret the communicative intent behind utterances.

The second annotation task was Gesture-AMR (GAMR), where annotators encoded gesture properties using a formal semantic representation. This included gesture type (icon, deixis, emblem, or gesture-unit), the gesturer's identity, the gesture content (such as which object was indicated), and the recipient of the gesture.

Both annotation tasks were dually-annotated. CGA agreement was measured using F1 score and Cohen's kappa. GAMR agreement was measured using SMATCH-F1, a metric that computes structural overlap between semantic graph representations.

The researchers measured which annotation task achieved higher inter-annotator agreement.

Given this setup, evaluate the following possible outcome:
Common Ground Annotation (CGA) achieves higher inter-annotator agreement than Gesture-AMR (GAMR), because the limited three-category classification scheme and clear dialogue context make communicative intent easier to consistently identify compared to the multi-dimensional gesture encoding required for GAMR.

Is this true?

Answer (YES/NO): NO